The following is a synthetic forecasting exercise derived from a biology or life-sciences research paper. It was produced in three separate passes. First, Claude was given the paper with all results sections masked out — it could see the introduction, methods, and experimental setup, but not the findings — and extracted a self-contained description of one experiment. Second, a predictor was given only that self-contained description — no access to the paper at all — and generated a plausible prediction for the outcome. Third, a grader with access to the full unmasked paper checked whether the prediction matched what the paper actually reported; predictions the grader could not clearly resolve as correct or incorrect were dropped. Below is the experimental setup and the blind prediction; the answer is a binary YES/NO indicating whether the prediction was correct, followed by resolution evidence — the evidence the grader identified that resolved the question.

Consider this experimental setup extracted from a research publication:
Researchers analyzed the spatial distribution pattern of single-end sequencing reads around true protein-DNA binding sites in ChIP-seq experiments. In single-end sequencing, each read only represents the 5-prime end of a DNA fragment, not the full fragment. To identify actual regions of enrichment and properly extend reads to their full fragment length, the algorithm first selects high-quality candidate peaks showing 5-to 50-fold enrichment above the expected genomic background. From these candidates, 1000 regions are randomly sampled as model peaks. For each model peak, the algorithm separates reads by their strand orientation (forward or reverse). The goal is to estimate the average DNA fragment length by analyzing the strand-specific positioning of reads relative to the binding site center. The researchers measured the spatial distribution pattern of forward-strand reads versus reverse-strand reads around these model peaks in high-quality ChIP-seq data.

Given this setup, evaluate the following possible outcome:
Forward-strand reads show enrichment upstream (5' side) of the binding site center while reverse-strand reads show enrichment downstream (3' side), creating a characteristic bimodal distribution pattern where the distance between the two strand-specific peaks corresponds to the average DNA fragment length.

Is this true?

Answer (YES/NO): YES